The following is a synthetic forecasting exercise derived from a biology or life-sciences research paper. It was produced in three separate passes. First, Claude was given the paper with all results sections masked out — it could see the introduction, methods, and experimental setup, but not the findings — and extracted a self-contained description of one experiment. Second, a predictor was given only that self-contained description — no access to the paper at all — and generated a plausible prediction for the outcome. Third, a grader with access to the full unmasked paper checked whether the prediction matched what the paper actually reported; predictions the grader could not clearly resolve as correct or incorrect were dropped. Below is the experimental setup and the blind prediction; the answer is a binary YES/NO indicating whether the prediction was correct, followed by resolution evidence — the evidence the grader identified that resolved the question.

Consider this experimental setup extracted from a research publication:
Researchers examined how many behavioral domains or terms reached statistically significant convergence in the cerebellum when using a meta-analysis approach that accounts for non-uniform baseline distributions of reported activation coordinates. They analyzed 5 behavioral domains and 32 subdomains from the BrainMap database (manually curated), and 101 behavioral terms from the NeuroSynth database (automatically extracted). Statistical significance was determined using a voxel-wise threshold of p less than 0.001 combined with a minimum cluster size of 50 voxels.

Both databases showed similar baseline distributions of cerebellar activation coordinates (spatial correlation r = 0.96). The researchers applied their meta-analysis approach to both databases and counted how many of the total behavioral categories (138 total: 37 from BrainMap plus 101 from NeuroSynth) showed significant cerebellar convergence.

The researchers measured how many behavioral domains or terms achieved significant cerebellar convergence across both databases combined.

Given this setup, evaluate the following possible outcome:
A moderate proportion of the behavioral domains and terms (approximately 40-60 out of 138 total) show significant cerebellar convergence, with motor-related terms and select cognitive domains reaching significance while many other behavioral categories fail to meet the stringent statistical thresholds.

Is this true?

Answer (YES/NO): YES